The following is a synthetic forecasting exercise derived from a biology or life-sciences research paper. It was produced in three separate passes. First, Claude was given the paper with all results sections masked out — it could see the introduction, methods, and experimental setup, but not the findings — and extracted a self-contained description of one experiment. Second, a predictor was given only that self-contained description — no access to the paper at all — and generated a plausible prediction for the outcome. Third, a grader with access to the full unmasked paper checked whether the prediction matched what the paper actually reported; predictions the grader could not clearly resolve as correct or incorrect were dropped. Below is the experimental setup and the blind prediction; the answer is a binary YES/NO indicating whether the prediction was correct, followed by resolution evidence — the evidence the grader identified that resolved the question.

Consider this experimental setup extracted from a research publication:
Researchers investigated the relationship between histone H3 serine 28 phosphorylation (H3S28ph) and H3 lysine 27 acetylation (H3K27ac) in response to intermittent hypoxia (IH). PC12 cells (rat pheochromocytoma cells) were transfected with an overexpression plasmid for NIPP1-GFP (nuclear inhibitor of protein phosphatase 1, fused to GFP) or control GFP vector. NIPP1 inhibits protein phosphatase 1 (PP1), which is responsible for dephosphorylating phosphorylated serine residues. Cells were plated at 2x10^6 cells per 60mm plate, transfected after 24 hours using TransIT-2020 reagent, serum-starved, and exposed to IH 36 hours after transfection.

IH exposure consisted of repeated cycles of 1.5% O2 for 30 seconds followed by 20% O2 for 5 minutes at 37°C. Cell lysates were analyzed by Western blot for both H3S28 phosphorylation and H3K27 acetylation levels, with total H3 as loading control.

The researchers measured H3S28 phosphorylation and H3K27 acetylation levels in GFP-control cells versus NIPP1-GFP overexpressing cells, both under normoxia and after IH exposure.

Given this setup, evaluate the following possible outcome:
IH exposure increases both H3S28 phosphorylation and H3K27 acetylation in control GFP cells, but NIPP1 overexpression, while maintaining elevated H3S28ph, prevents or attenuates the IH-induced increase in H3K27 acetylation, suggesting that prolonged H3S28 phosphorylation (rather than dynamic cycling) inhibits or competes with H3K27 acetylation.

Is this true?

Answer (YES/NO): NO